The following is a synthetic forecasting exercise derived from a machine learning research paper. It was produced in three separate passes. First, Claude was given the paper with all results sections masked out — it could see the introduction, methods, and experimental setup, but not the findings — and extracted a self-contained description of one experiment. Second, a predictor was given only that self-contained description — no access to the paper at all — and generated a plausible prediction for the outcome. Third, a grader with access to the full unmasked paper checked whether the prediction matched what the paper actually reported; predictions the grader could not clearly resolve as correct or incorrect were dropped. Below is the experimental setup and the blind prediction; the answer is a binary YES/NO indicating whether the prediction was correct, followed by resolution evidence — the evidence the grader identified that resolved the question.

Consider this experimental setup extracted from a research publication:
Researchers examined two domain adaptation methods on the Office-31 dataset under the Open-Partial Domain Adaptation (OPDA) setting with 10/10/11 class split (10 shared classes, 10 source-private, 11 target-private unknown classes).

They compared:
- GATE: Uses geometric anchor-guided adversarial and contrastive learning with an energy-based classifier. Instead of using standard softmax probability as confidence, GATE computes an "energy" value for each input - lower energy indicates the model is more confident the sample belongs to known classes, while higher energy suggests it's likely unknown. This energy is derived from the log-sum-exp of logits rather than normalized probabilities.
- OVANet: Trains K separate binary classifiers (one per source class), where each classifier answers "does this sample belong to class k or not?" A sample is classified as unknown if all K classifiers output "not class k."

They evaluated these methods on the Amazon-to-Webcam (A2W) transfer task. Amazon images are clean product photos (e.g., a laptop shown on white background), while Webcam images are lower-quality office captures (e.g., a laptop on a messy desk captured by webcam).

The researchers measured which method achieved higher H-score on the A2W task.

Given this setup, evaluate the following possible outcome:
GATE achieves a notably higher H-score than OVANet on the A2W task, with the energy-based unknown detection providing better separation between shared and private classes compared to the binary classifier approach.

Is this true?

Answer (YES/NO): YES